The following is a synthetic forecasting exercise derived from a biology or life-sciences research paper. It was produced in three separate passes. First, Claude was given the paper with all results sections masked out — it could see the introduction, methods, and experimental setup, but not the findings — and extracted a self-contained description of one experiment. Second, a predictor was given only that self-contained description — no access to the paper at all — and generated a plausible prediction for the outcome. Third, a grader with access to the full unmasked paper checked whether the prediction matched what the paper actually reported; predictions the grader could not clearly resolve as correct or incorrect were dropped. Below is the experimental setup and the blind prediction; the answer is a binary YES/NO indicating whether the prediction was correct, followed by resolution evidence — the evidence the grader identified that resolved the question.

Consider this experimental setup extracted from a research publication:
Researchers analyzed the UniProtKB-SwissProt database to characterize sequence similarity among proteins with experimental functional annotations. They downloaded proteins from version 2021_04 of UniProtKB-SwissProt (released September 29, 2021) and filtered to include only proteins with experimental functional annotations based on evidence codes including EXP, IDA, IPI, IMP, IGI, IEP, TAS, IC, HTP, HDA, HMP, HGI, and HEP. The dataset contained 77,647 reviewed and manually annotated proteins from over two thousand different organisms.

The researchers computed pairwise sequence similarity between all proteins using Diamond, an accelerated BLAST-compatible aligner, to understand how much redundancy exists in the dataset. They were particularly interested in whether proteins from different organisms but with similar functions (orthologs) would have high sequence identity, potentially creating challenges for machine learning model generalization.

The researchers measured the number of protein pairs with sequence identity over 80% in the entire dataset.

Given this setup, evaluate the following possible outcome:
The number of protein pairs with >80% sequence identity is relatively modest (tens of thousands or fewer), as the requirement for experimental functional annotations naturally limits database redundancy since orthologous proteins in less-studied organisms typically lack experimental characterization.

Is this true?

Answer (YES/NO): NO